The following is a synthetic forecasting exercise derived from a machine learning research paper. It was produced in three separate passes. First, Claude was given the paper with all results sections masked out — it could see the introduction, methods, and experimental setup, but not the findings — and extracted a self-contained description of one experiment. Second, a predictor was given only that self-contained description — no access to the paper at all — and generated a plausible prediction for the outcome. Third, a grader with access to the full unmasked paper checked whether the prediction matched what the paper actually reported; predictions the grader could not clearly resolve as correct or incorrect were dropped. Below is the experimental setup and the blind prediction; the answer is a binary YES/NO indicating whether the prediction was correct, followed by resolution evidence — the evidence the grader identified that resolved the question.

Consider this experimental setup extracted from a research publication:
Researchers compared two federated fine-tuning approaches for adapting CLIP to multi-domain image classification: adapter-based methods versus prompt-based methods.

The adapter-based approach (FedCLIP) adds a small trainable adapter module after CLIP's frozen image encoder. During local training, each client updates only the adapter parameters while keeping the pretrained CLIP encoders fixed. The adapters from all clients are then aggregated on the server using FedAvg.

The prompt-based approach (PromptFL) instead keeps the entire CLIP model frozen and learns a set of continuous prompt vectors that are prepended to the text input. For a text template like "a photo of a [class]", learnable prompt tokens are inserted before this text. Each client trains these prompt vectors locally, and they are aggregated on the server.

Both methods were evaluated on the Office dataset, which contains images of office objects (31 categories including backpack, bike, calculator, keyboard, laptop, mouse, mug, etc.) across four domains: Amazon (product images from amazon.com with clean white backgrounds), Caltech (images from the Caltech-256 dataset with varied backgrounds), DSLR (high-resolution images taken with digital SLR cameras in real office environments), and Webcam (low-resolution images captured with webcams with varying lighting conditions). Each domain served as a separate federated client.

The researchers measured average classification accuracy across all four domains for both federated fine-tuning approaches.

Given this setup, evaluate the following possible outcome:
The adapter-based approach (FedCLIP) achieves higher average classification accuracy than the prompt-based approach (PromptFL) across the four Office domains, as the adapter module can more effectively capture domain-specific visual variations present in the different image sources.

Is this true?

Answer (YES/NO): NO